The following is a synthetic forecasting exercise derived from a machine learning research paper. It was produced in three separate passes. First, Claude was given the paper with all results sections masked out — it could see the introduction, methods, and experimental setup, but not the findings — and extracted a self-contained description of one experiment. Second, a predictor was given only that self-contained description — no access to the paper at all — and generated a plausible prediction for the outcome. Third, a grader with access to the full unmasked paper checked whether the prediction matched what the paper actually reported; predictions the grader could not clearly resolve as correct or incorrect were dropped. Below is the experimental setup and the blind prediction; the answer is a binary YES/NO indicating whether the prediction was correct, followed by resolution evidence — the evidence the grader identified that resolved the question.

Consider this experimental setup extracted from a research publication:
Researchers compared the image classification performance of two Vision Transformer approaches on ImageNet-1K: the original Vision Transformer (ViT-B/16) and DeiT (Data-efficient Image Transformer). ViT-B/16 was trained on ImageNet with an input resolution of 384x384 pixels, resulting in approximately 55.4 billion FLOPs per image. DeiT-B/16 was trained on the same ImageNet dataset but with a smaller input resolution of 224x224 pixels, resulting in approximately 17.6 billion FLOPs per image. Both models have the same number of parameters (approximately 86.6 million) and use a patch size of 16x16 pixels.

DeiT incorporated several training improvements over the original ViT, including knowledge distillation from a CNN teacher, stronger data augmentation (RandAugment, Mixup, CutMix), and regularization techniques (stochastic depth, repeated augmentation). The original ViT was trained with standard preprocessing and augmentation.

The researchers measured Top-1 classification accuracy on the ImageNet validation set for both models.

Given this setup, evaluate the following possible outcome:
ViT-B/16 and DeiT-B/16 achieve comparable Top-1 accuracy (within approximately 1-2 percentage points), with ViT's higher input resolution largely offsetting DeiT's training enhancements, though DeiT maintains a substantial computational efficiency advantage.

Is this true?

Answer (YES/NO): NO